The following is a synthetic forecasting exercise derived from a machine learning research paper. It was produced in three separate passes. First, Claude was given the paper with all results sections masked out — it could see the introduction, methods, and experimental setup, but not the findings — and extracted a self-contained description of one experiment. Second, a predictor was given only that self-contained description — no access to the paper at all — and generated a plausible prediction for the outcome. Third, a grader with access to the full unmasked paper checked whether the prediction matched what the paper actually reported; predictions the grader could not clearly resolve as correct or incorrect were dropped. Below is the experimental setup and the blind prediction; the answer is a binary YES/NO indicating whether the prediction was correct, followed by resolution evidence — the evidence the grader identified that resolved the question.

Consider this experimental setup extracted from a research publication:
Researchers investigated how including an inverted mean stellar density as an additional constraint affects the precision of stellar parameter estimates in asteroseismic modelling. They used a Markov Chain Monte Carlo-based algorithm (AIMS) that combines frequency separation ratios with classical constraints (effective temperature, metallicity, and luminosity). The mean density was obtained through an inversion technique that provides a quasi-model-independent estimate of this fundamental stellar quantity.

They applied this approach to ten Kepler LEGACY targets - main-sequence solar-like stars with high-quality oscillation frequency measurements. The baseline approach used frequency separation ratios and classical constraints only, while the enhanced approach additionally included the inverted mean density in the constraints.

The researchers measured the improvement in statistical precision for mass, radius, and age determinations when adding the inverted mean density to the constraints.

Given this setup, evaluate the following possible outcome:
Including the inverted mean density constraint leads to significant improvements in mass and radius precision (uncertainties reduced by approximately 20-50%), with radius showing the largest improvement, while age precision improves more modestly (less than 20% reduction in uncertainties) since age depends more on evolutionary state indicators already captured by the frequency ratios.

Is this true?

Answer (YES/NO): YES